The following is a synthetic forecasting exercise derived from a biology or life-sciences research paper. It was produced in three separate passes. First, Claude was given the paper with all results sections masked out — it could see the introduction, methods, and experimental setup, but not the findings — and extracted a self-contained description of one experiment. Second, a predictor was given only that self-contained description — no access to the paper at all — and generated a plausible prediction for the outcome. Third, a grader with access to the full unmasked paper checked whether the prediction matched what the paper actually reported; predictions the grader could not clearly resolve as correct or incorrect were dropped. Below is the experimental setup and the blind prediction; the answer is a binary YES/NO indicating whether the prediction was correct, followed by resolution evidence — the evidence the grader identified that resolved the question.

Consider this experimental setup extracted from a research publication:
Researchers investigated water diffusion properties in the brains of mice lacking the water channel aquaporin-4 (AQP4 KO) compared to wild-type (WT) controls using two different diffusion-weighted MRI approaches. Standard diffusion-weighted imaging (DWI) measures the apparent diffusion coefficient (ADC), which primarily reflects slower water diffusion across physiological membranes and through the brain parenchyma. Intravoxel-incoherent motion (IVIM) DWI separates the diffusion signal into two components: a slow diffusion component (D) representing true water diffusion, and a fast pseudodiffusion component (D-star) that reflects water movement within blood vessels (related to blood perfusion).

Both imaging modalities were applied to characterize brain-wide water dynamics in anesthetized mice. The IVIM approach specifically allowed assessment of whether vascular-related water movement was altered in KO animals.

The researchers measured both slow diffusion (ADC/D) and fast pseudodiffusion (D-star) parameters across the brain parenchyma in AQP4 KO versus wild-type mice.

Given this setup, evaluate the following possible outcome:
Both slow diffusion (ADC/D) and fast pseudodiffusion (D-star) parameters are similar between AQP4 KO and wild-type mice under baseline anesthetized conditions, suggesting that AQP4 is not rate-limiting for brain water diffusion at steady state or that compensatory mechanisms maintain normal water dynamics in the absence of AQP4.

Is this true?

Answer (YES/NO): NO